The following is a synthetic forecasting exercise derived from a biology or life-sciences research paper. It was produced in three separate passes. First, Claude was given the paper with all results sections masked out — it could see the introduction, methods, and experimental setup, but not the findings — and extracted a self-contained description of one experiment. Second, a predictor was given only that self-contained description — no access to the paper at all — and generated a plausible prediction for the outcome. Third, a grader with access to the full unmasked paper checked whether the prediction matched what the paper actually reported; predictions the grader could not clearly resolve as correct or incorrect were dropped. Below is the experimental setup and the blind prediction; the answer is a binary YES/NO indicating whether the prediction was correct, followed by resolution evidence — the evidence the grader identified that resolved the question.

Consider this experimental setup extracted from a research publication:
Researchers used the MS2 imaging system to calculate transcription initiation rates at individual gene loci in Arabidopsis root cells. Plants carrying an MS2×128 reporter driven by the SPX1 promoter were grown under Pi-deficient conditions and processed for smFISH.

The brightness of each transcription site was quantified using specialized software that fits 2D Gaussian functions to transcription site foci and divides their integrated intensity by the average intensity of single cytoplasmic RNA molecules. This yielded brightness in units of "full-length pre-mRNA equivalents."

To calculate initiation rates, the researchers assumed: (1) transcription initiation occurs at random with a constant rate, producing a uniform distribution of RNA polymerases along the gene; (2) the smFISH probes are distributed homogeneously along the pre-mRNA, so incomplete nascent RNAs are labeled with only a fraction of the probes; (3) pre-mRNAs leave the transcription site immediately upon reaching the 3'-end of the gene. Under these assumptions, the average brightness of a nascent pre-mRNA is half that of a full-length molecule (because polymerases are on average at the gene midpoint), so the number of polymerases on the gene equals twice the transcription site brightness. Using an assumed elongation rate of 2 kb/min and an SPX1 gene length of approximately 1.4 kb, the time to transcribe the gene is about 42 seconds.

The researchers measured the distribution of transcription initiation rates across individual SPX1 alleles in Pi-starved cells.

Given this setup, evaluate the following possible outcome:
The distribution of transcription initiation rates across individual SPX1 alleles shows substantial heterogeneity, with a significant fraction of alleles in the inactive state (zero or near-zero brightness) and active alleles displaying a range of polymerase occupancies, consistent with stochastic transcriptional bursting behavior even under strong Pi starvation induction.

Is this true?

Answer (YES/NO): YES